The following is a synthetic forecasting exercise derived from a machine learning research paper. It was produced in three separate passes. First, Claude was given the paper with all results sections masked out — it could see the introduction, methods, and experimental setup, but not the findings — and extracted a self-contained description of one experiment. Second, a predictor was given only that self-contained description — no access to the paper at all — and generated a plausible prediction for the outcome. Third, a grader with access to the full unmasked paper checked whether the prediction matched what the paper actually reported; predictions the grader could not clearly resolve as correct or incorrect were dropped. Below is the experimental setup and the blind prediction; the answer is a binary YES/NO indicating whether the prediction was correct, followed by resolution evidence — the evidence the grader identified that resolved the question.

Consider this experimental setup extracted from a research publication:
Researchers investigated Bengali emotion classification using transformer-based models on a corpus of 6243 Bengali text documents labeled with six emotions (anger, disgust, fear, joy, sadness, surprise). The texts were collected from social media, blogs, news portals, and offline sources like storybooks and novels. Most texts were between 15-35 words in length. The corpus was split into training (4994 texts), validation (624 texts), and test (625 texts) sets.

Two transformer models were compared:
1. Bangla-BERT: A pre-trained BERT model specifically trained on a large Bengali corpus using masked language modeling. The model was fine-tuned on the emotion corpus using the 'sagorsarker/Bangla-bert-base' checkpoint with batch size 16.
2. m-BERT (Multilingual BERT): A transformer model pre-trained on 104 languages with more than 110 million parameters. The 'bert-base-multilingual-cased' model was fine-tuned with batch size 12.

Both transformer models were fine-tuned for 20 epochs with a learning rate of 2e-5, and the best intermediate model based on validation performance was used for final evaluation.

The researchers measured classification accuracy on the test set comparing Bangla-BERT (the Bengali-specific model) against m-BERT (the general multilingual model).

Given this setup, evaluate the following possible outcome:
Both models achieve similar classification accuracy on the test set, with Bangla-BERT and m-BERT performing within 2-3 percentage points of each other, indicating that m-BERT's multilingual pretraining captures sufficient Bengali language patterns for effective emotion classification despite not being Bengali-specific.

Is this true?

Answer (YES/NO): YES